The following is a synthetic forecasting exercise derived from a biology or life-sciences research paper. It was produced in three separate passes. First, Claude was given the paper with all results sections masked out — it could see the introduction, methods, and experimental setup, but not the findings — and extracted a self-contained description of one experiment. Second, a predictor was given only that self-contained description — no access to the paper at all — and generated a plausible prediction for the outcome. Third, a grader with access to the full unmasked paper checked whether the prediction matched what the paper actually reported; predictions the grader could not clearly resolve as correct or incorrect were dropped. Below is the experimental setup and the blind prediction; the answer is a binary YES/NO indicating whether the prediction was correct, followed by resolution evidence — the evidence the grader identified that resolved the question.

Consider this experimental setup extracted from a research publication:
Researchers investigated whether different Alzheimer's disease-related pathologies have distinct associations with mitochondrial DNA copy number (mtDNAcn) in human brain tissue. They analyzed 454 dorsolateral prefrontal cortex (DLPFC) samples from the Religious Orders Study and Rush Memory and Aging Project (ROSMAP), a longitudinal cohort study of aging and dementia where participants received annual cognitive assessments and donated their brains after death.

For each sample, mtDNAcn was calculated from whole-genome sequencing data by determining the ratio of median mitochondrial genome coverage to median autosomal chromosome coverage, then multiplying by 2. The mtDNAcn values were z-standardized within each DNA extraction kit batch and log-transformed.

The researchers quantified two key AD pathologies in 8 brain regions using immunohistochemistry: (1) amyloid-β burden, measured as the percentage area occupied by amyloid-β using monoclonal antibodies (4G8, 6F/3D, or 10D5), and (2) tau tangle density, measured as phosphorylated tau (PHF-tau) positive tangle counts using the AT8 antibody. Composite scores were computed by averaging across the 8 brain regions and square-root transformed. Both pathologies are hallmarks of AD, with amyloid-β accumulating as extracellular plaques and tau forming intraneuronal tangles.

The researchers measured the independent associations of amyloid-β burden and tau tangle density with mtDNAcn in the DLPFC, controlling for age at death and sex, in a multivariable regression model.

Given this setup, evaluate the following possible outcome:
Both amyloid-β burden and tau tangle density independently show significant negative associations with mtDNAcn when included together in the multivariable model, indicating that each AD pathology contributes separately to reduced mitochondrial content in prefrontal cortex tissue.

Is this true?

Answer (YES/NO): NO